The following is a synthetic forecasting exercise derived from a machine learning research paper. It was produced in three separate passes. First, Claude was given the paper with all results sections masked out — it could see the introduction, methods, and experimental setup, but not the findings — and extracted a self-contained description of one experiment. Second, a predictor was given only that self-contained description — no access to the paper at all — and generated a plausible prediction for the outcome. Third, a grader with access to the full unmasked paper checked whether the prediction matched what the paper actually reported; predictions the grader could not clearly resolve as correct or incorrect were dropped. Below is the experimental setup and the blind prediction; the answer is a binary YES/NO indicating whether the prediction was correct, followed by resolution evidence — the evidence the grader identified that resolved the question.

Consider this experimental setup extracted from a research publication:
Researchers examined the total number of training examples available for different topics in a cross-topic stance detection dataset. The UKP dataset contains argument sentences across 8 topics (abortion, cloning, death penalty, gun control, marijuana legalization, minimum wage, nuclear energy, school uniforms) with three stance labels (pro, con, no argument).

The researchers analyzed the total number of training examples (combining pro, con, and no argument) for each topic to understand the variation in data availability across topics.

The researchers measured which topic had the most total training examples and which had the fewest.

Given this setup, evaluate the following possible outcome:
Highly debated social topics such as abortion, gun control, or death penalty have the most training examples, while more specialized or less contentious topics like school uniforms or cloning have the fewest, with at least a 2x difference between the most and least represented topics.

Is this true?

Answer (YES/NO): NO